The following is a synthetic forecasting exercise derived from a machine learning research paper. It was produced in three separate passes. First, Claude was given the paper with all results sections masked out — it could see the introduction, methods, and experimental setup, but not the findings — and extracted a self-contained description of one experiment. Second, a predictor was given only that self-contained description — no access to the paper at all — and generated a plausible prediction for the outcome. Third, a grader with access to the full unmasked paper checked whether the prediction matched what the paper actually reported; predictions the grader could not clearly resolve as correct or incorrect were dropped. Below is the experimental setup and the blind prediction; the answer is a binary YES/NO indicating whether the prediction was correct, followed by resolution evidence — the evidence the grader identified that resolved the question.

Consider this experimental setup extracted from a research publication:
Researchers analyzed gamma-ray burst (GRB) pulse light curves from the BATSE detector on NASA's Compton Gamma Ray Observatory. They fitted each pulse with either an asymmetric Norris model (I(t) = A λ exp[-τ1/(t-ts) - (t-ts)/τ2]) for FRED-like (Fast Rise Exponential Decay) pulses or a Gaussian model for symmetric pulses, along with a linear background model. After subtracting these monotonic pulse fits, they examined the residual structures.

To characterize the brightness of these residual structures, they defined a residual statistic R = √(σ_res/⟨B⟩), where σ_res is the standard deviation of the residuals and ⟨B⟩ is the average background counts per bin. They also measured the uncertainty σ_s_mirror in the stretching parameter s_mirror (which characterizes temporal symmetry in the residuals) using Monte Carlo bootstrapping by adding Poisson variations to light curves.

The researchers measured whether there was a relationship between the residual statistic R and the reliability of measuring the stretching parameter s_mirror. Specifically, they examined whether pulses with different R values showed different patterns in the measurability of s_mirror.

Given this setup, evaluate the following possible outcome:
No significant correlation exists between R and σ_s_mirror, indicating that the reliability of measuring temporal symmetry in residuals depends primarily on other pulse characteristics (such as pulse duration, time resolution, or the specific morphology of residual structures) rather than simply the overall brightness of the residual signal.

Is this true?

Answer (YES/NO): NO